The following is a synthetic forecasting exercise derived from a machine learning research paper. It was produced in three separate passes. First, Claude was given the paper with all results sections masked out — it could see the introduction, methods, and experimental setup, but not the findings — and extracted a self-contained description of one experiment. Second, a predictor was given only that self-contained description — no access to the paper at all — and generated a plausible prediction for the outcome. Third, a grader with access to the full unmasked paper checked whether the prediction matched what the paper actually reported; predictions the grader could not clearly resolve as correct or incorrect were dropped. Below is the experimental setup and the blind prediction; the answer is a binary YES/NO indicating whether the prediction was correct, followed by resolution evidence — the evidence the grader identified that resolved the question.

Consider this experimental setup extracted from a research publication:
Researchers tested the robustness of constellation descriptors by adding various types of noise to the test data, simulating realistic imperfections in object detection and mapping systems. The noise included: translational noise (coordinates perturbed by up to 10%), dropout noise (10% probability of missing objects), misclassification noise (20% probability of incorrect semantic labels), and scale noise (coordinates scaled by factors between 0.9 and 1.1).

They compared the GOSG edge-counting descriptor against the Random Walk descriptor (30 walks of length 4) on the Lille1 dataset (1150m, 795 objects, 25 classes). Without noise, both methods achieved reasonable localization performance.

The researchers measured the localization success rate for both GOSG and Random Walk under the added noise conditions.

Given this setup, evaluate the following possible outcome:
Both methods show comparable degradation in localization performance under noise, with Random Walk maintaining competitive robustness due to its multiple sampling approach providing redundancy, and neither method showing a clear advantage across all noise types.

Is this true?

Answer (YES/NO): NO